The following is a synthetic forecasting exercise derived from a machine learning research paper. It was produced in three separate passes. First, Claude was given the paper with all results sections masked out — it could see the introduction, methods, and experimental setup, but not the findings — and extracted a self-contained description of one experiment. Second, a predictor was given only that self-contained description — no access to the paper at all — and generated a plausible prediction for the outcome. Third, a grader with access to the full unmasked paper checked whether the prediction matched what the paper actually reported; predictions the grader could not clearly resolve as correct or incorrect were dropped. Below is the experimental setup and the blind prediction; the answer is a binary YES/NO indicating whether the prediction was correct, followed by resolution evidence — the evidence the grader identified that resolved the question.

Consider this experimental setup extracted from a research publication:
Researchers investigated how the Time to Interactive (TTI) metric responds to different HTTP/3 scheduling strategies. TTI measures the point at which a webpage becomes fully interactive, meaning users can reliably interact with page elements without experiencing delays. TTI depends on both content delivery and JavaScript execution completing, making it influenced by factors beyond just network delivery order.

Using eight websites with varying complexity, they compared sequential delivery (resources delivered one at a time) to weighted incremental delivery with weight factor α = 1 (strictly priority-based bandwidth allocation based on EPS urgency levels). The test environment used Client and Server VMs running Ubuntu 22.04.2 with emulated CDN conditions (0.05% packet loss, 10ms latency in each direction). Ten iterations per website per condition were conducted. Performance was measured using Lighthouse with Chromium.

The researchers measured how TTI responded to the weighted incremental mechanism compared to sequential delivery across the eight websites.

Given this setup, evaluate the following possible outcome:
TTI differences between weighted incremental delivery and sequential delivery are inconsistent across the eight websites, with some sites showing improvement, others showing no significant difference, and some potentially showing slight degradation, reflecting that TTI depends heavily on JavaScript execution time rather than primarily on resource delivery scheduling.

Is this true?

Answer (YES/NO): NO